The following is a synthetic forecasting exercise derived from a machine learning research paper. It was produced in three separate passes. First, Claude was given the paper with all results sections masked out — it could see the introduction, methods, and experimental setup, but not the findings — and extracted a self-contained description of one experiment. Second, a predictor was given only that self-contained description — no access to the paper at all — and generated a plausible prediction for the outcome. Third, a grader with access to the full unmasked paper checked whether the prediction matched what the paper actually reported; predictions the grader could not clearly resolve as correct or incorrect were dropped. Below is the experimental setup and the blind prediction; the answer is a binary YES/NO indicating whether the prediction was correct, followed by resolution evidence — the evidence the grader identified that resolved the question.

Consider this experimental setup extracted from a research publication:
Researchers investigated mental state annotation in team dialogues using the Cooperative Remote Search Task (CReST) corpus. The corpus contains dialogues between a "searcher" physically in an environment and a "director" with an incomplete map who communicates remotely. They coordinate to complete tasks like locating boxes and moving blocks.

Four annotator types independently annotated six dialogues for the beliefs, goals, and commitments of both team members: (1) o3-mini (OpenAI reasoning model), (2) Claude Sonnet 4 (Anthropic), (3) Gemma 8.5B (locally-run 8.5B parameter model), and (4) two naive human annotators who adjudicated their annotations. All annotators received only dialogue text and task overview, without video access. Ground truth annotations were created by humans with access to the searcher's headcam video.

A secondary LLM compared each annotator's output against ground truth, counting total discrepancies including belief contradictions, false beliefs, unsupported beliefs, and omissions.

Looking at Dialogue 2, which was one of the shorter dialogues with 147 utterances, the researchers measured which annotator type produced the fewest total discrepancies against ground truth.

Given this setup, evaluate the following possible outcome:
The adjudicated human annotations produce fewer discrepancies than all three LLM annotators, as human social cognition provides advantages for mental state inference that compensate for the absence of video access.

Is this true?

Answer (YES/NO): NO